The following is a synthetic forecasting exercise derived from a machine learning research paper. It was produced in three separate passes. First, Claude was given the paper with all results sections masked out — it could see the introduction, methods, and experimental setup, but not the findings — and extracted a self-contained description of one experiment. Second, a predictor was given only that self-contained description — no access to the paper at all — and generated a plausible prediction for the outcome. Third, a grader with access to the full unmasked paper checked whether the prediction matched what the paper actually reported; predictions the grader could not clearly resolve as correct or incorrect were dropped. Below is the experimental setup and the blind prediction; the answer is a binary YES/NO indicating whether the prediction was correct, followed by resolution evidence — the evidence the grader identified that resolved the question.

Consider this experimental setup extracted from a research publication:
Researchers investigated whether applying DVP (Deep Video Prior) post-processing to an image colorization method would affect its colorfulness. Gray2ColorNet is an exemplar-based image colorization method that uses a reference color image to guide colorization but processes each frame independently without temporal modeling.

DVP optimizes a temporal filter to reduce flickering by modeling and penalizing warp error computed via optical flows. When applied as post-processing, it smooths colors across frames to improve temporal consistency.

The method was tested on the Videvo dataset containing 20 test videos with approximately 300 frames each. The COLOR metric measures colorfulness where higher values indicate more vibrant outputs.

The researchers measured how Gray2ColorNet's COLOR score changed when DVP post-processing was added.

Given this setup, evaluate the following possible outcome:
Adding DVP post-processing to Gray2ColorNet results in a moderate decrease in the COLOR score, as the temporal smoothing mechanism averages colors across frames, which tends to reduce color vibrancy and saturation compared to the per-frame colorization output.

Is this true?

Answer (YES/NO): YES